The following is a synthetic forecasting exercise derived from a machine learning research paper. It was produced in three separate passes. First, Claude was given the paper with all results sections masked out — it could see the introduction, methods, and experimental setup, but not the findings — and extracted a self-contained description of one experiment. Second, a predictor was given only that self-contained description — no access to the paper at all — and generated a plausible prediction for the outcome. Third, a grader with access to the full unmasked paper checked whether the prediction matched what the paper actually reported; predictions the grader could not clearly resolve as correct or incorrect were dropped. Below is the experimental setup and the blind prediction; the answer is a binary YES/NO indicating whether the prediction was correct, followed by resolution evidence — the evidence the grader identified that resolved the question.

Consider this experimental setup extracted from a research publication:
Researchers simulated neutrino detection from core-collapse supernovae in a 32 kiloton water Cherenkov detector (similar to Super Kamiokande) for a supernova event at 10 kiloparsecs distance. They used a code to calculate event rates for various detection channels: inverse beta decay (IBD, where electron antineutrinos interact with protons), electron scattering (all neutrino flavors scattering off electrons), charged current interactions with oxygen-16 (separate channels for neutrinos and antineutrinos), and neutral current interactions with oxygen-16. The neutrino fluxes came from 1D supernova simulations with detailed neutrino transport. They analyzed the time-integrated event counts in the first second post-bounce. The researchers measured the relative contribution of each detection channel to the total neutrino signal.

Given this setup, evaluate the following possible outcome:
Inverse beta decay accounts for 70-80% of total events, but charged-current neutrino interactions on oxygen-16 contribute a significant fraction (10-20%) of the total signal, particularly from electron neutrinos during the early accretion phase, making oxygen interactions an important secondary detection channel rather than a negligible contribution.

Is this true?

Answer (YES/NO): NO